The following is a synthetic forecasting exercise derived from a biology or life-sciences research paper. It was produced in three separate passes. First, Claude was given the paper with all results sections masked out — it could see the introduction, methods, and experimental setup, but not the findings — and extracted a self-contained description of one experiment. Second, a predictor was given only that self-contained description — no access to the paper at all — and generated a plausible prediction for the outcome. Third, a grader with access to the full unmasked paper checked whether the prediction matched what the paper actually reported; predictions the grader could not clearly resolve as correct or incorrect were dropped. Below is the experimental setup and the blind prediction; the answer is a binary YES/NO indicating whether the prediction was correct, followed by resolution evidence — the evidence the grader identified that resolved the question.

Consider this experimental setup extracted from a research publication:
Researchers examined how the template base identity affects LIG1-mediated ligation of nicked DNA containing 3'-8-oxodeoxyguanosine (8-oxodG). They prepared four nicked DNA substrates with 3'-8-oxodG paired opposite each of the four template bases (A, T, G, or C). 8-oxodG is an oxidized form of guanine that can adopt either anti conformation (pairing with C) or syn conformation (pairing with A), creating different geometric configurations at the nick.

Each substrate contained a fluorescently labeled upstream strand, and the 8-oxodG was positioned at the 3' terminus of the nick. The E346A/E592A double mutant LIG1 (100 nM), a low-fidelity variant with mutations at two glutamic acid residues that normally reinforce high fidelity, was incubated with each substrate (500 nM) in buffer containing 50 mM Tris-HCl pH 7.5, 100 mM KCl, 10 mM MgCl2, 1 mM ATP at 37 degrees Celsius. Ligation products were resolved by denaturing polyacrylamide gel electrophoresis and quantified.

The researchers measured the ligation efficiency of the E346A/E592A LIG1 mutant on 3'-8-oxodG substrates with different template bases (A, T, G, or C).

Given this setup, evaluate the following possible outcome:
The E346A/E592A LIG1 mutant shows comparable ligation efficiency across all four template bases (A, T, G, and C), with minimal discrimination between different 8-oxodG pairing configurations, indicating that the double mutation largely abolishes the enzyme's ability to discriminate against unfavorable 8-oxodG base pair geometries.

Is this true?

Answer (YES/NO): NO